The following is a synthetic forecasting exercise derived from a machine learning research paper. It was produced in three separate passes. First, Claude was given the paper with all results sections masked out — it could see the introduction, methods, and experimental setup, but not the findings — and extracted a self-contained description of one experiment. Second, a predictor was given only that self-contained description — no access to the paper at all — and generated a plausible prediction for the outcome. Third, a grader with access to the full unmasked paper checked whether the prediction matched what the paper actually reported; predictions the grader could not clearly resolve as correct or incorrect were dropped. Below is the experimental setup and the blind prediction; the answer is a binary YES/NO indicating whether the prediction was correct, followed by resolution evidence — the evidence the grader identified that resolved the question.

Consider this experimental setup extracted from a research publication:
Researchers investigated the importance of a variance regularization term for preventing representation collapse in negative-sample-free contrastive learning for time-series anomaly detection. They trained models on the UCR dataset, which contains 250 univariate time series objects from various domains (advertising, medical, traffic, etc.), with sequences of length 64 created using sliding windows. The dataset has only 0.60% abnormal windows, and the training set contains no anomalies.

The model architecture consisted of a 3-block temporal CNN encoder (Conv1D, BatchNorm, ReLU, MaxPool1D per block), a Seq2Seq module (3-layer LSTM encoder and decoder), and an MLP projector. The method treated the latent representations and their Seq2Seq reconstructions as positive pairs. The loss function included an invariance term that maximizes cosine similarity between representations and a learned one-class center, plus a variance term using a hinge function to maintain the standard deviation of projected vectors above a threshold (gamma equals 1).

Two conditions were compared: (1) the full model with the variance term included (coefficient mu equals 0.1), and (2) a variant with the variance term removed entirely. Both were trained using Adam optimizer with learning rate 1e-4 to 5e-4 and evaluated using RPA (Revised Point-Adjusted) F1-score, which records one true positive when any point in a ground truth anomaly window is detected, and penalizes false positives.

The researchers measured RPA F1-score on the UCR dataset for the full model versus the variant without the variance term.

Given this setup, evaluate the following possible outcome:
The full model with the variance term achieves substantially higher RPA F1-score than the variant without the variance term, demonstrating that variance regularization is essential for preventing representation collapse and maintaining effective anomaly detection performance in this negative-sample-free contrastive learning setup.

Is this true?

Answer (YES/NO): YES